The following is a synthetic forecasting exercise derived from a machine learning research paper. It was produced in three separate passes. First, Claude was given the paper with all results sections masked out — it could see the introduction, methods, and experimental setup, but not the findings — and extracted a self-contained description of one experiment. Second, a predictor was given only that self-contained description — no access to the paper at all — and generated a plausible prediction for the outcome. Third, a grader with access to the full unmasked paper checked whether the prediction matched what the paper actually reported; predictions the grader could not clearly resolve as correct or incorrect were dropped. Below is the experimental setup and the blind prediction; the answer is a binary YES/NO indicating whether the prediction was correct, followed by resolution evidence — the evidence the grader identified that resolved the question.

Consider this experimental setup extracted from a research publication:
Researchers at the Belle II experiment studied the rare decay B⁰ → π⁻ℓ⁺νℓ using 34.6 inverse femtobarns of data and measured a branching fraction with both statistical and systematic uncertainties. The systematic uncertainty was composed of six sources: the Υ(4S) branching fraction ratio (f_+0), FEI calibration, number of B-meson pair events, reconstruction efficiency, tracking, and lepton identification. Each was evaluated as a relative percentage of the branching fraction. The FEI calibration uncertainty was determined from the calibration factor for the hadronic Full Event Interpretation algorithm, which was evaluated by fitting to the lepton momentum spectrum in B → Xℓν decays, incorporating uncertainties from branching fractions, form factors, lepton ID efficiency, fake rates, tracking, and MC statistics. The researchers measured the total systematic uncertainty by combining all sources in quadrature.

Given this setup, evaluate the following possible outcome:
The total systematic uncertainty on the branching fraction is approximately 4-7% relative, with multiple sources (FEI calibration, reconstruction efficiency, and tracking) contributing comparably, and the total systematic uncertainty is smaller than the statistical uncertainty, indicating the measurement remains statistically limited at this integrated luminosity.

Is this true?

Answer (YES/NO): NO